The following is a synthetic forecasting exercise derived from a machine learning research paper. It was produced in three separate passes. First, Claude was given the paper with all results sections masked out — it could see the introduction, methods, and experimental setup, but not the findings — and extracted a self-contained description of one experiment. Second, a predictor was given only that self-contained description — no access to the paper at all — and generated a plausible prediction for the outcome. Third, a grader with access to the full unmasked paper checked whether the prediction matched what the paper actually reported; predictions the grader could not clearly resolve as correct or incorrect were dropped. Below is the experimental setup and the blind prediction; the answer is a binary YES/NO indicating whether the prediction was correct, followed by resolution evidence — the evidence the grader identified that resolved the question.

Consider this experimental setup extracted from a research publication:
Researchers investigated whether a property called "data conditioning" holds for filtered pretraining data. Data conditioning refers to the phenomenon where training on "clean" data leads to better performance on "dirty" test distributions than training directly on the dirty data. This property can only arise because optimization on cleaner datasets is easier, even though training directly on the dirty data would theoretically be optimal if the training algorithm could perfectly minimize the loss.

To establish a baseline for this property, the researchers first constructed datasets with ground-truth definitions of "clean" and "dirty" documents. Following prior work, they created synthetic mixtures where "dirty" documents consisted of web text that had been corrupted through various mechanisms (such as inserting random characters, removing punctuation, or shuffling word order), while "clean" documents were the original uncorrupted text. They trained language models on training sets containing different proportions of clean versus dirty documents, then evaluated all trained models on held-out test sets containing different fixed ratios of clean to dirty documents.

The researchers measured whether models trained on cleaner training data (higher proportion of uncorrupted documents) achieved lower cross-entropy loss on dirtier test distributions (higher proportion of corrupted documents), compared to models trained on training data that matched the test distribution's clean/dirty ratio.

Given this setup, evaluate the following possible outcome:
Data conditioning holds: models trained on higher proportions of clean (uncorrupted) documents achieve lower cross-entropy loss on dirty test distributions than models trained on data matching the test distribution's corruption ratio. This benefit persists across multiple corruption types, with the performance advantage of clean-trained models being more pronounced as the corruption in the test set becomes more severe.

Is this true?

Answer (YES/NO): NO